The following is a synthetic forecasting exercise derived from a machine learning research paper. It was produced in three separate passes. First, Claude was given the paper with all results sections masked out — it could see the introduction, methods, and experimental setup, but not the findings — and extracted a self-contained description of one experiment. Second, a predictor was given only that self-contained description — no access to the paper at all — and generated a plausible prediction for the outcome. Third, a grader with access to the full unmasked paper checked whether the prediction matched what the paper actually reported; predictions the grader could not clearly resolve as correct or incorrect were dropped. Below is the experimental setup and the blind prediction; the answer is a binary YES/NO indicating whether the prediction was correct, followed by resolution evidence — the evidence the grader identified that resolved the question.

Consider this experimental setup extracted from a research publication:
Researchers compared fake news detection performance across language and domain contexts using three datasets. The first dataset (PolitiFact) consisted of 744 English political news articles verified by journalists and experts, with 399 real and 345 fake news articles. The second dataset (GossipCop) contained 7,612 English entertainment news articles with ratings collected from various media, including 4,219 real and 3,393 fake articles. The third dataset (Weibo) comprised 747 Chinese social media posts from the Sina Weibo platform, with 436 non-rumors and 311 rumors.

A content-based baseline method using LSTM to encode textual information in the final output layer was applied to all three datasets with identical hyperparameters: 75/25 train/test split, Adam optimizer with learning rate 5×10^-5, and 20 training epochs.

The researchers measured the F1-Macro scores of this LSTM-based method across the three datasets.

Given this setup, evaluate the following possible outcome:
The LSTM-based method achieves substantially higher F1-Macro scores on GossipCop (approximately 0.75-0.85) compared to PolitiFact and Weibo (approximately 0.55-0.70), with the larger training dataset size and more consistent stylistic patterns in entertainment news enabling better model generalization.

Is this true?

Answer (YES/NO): NO